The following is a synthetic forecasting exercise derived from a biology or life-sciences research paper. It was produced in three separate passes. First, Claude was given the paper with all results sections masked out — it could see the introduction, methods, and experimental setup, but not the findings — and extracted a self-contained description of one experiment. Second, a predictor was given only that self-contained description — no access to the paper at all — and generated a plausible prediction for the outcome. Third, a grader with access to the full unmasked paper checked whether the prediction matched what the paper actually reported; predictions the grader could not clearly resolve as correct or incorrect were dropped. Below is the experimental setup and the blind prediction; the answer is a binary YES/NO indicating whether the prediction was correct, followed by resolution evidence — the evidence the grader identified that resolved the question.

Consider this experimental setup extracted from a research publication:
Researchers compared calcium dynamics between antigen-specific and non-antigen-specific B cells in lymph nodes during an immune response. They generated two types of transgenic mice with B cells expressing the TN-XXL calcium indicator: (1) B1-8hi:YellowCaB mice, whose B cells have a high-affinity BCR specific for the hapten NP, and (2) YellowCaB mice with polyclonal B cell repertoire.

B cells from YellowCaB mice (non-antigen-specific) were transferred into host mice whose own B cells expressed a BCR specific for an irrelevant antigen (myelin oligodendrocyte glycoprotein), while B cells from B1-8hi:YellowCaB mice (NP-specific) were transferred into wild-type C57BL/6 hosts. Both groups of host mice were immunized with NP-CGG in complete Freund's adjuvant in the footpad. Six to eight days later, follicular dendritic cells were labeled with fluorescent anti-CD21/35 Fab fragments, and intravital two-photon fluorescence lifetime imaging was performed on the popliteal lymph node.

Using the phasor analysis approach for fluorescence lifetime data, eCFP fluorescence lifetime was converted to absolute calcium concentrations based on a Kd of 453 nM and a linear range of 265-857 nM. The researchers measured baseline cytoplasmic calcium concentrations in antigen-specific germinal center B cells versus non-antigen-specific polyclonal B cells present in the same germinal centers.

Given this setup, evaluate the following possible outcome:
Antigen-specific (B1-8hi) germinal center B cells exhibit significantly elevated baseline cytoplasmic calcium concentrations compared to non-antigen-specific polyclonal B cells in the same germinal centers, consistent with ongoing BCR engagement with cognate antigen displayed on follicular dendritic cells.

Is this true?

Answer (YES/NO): YES